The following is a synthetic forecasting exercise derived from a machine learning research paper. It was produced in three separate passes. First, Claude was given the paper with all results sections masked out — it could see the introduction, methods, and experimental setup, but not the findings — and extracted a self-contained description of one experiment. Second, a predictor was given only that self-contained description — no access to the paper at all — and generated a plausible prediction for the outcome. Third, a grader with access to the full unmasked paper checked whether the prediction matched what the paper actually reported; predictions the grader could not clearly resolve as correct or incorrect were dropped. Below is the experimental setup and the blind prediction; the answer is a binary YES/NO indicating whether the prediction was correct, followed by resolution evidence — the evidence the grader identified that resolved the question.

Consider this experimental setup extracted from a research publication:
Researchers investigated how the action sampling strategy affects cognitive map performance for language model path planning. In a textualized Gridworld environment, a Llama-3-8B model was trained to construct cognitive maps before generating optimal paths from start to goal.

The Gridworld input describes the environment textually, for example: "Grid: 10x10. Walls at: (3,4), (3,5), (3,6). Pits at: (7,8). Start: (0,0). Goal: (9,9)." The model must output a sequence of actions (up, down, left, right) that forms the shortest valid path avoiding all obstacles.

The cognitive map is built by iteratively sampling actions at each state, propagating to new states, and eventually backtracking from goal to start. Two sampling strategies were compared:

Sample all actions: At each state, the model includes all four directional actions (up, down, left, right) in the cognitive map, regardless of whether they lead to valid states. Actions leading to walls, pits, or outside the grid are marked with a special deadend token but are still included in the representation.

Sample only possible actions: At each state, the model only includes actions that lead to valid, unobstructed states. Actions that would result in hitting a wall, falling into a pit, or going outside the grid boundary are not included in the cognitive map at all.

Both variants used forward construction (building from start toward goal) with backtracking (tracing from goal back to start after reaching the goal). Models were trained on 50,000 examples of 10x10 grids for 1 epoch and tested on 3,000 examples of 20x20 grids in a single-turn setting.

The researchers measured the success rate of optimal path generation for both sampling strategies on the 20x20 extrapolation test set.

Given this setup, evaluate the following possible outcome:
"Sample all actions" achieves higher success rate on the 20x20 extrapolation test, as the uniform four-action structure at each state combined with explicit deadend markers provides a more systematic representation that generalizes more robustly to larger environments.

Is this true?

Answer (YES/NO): NO